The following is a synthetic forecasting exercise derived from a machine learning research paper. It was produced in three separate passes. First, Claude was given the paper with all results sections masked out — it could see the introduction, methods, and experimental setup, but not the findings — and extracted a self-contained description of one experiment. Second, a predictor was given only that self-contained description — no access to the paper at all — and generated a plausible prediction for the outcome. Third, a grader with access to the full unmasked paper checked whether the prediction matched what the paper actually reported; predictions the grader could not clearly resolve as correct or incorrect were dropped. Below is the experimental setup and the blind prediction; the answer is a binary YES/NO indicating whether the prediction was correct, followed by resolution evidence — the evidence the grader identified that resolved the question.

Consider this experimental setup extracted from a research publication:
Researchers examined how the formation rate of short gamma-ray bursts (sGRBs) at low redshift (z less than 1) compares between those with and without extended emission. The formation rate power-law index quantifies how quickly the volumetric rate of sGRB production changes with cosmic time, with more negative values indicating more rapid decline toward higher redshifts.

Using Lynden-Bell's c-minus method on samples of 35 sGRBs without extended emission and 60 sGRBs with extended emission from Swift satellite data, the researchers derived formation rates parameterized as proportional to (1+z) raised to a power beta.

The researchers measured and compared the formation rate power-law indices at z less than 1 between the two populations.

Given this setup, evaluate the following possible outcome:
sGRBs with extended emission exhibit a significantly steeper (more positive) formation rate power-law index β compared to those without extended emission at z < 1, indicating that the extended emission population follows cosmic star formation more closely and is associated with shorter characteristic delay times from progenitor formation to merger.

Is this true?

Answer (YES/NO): NO